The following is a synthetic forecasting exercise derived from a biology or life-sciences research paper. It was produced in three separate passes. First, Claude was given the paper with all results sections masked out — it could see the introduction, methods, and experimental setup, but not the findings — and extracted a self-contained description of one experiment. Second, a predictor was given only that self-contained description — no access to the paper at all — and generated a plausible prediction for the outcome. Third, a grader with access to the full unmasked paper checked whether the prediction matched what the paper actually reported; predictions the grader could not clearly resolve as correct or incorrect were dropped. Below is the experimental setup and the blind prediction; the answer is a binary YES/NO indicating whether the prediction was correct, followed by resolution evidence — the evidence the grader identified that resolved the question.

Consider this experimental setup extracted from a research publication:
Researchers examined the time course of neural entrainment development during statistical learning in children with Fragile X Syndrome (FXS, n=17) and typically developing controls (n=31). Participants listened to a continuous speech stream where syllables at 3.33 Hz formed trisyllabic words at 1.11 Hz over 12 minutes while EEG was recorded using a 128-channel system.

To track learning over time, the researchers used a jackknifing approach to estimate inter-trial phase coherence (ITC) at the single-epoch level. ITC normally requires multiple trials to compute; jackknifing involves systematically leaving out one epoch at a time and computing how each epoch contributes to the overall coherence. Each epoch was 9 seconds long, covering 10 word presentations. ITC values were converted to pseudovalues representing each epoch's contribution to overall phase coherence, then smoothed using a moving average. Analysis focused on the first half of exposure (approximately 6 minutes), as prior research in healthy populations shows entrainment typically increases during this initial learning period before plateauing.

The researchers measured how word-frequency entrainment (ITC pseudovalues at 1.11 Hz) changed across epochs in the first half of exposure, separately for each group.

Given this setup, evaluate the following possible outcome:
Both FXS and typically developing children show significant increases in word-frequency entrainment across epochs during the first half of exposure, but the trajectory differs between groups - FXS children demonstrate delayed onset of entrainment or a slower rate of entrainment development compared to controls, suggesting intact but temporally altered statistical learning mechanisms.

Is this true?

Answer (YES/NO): NO